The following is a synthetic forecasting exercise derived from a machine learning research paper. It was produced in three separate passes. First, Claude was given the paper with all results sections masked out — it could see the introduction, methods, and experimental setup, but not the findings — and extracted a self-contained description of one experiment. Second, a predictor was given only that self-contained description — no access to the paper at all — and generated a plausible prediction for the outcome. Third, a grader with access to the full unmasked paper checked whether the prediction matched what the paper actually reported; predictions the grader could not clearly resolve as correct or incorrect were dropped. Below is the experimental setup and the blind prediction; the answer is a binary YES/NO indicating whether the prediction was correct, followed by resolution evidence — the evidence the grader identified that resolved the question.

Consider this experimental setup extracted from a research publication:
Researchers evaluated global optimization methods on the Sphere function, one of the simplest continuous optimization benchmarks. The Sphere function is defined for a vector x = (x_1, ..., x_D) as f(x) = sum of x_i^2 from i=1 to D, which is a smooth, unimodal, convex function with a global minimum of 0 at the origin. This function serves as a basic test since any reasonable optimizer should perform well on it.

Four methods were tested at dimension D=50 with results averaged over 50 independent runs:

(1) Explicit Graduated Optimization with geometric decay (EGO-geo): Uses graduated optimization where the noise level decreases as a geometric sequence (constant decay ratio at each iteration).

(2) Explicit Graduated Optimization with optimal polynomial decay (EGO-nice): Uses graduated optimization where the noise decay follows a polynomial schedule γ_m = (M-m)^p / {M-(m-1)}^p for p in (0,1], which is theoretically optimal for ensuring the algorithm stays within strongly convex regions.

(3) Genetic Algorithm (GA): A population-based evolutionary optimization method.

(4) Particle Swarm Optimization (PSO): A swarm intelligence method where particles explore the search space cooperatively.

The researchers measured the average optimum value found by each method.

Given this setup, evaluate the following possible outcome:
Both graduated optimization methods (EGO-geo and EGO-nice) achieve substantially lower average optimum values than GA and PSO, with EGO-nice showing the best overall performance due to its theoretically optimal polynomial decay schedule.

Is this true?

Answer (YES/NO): NO